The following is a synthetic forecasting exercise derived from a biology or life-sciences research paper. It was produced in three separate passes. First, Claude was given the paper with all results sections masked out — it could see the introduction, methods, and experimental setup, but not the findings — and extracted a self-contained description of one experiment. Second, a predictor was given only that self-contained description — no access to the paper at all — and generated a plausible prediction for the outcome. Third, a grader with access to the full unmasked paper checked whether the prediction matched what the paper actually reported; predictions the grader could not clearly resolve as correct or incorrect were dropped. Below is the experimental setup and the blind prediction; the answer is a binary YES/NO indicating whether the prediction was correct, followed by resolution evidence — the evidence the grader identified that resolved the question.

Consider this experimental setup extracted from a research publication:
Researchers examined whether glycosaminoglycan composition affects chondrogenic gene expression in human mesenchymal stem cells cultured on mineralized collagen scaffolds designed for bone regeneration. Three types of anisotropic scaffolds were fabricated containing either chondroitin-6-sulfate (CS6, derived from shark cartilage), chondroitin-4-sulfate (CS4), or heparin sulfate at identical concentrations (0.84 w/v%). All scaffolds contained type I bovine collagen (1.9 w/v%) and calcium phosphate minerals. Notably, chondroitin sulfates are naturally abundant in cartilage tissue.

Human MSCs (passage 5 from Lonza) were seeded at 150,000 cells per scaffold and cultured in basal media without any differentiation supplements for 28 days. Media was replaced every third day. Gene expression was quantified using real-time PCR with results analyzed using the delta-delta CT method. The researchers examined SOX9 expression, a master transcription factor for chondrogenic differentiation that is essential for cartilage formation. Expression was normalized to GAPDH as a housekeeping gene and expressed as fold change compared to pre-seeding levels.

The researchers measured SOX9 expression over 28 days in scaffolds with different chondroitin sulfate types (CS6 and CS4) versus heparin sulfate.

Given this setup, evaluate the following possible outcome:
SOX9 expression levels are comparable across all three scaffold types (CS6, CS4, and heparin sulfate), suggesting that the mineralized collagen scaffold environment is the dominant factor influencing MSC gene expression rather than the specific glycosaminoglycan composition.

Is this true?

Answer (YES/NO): NO